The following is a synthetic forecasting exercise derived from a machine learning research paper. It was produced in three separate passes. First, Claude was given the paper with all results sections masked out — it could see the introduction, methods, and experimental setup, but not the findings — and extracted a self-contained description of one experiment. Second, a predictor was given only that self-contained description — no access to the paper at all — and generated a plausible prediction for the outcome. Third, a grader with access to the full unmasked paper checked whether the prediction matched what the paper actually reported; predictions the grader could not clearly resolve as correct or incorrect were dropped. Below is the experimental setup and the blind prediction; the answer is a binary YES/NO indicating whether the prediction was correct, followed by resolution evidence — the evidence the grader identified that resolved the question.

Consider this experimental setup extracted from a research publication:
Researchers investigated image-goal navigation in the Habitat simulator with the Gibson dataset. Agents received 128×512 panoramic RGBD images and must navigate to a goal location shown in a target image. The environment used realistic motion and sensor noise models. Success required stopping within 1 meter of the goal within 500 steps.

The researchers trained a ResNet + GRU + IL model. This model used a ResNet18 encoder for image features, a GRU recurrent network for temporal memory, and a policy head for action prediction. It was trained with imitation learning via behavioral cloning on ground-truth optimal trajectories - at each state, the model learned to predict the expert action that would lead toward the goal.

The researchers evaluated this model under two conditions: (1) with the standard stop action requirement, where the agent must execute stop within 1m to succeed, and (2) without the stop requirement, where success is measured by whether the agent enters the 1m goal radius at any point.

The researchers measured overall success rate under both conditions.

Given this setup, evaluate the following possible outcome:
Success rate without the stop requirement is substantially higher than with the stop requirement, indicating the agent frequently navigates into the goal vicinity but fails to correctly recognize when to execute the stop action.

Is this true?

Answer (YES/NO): NO